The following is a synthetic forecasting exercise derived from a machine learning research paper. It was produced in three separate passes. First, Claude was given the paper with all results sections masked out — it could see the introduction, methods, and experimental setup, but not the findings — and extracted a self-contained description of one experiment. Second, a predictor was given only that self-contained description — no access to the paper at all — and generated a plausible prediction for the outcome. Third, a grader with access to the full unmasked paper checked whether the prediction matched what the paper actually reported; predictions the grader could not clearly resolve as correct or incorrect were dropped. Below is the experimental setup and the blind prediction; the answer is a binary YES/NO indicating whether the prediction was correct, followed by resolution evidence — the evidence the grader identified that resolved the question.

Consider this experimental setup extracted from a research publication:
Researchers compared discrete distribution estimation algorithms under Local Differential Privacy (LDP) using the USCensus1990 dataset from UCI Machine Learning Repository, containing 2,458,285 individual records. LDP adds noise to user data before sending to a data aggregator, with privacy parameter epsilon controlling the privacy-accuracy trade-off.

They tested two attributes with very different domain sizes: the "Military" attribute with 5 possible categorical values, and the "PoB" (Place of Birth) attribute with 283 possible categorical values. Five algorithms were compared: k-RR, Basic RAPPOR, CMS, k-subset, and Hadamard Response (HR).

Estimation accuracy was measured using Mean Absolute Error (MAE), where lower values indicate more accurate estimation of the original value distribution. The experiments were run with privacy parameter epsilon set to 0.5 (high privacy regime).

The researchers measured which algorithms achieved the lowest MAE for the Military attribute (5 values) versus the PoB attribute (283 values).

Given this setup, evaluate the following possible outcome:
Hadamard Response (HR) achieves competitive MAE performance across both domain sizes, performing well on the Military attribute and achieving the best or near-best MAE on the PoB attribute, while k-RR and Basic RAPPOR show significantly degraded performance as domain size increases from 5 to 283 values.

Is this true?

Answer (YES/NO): NO